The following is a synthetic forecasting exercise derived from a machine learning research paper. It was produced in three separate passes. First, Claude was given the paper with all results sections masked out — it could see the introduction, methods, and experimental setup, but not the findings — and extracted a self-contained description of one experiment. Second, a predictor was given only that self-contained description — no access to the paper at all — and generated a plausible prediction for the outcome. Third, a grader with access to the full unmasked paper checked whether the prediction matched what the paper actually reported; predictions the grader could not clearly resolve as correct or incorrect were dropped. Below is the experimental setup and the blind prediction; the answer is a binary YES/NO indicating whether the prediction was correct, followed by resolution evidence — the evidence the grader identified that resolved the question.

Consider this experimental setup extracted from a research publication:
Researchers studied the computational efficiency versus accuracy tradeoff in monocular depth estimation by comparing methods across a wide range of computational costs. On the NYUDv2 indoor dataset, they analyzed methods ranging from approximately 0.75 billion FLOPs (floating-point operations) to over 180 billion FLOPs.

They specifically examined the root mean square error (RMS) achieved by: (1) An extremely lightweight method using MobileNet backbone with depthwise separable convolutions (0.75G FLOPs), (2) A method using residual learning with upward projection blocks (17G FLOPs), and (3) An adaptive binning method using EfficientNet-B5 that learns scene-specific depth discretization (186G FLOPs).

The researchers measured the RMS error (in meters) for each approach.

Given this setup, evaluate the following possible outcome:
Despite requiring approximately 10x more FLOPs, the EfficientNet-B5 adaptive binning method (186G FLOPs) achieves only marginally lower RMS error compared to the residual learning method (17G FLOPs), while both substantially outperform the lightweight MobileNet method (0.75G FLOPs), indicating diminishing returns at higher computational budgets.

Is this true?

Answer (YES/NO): NO